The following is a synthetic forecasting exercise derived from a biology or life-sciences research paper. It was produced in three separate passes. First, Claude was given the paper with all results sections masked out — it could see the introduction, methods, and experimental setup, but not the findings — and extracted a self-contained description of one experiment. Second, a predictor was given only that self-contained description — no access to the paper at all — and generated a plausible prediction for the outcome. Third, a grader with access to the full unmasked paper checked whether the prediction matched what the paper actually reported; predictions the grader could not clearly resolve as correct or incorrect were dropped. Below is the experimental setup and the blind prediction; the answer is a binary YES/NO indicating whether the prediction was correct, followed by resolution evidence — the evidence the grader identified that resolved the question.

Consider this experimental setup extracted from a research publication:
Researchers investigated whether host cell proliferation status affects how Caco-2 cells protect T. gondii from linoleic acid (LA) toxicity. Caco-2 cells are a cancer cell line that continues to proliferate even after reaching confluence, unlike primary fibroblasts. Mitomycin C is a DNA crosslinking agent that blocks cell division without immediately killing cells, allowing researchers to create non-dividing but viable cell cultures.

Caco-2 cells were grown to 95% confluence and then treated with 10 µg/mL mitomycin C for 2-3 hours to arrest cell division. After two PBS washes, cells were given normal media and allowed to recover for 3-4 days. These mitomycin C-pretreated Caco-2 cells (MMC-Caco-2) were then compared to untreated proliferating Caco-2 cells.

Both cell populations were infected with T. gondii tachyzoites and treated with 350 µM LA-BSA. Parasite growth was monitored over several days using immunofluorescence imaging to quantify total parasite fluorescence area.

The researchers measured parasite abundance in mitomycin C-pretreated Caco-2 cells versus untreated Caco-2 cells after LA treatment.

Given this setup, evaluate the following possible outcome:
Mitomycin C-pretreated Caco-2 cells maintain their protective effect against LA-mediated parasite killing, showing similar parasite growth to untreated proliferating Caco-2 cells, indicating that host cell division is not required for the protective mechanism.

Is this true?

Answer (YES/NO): NO